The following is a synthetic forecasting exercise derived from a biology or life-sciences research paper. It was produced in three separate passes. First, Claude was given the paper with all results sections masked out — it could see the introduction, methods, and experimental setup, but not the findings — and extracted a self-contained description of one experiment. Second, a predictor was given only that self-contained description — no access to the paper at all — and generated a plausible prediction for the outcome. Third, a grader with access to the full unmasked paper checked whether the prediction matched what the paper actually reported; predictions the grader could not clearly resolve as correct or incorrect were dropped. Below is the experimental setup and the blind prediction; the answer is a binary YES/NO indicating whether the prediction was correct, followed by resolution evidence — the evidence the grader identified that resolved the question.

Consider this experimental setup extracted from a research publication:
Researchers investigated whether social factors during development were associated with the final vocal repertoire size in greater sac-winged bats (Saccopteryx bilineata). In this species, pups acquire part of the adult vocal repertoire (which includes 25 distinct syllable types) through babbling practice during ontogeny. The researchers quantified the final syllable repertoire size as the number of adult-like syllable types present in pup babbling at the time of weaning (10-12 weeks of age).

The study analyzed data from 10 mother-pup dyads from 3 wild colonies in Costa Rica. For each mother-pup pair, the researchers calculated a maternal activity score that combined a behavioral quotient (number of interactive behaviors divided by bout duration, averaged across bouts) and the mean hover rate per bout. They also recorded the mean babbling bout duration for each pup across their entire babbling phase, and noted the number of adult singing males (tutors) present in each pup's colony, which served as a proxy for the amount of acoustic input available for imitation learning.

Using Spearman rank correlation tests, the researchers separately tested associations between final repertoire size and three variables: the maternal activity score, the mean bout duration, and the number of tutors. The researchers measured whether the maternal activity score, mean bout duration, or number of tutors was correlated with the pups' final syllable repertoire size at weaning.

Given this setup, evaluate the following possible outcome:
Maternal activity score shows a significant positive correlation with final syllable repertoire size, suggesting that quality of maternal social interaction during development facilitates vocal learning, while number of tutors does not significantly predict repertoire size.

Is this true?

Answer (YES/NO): NO